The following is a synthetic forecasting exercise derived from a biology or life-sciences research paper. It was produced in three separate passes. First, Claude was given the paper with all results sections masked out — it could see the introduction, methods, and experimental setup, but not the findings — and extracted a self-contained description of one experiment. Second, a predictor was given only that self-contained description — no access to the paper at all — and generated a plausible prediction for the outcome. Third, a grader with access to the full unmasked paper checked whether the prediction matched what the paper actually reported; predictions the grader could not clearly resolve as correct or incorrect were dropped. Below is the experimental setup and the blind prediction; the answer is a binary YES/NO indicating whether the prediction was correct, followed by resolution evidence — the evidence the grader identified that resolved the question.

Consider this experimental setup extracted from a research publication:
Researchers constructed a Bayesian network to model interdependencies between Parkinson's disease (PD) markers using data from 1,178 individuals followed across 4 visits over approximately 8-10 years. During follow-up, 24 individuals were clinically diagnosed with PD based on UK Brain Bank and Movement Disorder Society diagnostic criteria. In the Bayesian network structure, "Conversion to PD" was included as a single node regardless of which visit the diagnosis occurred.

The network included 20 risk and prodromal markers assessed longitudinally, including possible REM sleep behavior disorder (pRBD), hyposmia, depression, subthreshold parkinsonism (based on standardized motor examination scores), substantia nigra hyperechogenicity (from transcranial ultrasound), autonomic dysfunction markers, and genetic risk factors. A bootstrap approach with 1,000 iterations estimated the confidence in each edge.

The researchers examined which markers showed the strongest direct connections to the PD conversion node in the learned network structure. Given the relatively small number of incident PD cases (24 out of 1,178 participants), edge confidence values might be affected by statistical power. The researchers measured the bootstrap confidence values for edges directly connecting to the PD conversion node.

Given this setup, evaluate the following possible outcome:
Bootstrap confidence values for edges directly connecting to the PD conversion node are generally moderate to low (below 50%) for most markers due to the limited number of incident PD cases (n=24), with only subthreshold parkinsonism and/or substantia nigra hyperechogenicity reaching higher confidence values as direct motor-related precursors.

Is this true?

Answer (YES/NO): NO